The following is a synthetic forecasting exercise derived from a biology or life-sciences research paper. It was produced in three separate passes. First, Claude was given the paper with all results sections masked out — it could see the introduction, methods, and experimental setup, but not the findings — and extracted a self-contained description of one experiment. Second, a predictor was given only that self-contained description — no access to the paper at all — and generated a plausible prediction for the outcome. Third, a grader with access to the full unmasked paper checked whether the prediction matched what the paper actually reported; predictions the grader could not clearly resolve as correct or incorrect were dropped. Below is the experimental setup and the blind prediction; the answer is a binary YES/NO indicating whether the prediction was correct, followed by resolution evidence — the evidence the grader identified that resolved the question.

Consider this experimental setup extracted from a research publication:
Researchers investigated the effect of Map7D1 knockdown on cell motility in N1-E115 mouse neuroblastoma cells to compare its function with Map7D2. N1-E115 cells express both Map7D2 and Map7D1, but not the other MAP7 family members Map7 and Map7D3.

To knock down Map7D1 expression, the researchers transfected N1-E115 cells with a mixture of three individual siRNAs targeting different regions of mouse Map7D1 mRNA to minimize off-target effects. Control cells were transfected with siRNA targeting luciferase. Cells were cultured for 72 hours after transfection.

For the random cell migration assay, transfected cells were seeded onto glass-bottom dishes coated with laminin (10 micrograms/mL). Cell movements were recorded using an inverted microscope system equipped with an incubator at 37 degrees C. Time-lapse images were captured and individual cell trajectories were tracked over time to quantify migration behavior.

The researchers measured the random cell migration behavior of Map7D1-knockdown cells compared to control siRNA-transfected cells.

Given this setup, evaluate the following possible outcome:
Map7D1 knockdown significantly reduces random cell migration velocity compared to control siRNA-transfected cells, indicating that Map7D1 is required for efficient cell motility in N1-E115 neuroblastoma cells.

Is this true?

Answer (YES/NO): NO